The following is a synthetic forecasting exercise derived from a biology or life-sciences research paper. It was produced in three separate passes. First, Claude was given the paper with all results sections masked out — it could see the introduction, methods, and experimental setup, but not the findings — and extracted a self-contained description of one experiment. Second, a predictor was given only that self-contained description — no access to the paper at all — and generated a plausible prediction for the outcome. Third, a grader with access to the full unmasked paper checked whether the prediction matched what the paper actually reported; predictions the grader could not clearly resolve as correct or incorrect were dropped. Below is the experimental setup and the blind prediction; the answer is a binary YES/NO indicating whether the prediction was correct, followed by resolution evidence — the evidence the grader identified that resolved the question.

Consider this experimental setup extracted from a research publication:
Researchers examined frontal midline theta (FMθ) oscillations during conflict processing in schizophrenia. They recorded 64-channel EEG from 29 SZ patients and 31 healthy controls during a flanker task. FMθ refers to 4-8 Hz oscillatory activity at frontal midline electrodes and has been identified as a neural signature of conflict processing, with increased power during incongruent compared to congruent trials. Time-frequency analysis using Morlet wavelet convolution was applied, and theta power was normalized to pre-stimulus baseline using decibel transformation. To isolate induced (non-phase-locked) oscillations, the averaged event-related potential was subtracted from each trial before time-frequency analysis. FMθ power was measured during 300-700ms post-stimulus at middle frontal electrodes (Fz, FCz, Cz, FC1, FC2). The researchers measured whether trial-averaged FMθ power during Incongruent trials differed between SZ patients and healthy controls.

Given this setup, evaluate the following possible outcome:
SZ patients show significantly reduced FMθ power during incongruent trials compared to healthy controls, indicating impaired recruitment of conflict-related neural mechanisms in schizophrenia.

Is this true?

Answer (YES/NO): YES